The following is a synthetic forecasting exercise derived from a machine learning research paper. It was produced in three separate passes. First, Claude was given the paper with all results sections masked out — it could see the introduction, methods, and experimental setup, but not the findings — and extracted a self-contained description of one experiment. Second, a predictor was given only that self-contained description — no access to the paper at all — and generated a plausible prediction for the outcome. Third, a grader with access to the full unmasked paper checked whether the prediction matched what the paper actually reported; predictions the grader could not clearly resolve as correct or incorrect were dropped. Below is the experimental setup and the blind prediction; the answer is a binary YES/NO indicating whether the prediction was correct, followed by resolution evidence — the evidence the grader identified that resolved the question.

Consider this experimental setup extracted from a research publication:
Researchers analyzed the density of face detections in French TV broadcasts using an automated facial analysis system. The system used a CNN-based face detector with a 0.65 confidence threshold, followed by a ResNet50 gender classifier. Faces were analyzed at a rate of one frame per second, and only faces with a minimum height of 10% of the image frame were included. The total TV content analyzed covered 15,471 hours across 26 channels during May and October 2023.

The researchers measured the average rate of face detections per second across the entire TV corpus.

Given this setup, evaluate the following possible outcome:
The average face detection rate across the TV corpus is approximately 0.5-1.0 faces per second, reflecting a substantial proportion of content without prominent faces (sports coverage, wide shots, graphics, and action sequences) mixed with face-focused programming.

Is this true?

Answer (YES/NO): YES